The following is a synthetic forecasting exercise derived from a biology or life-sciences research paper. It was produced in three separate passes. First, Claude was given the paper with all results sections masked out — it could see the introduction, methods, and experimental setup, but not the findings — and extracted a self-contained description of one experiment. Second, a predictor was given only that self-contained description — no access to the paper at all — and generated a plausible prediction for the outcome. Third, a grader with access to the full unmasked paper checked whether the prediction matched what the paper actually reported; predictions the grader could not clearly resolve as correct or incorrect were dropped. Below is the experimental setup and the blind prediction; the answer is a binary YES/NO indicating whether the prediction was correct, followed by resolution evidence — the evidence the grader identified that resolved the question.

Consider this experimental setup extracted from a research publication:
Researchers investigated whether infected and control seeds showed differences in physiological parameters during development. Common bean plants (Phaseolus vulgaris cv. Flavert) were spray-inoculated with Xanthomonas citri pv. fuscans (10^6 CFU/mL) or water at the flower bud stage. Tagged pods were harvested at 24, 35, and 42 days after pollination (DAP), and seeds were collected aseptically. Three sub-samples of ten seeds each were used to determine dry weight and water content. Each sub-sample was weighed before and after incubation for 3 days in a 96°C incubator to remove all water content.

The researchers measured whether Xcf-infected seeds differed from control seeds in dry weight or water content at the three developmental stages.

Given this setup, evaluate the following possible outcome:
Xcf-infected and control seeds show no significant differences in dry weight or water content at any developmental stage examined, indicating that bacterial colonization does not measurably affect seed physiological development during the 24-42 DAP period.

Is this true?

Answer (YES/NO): YES